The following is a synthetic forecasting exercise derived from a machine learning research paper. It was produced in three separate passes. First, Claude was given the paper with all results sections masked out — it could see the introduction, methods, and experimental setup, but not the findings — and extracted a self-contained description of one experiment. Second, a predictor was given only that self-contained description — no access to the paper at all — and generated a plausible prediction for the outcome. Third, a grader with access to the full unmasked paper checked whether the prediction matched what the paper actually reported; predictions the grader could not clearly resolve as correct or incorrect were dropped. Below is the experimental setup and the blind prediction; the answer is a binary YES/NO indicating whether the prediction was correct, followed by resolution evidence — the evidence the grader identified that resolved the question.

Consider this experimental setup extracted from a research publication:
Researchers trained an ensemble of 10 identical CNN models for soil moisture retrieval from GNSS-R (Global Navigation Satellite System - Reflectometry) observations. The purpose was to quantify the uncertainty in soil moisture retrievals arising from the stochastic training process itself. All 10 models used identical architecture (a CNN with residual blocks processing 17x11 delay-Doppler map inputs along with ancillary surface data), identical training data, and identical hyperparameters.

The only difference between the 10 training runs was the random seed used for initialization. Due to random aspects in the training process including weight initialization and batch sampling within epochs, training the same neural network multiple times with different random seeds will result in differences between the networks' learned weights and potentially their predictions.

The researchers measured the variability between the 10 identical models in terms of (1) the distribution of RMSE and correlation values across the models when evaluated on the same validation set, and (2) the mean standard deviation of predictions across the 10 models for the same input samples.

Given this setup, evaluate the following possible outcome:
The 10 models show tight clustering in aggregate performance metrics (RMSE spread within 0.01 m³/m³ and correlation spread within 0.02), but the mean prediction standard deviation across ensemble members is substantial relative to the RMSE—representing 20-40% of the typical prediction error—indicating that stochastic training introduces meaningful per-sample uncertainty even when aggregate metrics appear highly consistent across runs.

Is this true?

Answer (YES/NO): NO